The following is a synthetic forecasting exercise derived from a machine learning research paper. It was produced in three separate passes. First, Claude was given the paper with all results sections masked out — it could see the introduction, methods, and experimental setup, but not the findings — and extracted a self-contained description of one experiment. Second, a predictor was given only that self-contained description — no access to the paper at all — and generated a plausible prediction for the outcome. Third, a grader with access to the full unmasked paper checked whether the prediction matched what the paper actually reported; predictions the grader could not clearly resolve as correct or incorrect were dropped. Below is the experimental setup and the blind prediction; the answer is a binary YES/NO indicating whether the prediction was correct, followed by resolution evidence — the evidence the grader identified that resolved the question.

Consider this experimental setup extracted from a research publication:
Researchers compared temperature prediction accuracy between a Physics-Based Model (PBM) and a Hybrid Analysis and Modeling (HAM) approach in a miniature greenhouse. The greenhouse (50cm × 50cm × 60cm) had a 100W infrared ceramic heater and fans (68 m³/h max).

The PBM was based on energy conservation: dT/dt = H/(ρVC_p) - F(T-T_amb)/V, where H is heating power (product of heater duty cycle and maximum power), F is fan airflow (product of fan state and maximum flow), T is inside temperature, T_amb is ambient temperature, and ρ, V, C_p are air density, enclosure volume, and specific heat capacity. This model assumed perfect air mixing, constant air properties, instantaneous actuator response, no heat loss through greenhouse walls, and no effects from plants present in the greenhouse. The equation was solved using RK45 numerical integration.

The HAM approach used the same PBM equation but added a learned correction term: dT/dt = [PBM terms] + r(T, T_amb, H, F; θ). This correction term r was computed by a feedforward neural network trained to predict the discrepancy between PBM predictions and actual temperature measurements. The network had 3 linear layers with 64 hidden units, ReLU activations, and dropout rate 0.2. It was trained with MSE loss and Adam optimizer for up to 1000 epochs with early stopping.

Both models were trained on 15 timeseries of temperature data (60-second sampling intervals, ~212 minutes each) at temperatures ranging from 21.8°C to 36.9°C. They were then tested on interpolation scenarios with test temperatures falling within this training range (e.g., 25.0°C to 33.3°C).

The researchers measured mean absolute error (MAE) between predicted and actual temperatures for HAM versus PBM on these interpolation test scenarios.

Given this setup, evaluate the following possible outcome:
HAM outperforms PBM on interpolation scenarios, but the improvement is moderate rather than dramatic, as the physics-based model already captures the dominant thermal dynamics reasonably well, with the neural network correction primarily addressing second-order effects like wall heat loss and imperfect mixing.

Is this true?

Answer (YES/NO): NO